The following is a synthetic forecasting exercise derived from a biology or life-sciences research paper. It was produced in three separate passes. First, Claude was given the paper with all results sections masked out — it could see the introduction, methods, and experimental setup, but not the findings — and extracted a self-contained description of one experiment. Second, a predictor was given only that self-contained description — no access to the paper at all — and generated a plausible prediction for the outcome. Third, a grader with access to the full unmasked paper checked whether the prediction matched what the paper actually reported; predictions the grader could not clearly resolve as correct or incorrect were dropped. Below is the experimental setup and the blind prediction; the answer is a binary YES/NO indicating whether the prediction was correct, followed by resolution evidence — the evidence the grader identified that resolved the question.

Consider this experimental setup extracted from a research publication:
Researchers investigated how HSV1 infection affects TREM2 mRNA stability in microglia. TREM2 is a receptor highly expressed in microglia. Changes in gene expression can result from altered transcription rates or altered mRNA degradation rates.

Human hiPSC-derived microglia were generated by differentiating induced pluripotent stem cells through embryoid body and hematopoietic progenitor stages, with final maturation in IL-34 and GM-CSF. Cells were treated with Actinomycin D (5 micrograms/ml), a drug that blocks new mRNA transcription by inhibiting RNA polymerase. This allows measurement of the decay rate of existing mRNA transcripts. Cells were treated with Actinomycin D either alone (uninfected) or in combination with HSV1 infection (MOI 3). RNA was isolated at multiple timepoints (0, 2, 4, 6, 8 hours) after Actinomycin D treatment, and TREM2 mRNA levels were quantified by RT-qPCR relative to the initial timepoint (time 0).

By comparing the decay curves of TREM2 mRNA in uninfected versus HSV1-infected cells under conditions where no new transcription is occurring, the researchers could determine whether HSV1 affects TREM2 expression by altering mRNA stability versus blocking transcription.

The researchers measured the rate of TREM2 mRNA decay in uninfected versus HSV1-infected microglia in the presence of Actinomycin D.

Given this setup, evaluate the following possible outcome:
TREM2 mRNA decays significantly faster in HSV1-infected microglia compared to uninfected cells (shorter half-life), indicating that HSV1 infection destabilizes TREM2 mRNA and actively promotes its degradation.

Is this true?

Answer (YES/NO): YES